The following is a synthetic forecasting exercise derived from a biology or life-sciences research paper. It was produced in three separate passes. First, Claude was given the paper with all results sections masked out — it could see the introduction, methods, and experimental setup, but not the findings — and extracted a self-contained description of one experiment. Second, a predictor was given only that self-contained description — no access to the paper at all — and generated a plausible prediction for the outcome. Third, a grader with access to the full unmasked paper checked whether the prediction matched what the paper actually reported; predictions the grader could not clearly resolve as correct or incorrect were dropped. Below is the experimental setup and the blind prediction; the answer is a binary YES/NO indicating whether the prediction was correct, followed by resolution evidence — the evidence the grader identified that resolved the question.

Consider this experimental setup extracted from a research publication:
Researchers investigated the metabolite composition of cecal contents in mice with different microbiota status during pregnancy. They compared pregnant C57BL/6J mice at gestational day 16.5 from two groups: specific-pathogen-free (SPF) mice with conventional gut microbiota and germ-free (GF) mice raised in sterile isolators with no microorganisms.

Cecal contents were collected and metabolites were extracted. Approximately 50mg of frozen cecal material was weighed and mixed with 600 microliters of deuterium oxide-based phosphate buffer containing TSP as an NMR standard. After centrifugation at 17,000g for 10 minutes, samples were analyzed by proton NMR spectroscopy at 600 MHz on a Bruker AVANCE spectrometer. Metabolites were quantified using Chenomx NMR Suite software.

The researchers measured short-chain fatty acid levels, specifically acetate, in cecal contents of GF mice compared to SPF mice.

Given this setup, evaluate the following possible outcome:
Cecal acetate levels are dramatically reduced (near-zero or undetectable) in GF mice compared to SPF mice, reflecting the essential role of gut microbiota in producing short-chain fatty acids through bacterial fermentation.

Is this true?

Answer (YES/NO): NO